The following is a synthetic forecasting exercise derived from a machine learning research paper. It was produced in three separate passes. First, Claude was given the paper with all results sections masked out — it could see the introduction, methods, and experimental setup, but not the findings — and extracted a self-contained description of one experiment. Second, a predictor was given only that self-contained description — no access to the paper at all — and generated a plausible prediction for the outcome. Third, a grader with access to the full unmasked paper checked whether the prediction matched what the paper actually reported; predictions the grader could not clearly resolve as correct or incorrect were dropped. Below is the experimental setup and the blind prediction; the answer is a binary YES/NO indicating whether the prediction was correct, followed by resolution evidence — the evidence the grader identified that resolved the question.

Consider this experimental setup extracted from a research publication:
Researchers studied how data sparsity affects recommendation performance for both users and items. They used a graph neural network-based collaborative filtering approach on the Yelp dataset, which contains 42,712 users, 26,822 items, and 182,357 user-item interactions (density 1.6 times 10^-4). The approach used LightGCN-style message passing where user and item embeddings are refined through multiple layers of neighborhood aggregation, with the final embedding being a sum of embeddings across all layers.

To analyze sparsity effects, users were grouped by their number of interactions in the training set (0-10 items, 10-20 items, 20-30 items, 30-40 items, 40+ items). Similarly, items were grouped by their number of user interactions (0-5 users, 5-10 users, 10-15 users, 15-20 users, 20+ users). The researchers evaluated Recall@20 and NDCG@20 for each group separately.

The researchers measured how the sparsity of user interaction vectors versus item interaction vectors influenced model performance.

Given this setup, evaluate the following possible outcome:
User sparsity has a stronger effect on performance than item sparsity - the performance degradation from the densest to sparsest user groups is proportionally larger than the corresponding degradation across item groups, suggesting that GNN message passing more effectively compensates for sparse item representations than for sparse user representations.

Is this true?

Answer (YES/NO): NO